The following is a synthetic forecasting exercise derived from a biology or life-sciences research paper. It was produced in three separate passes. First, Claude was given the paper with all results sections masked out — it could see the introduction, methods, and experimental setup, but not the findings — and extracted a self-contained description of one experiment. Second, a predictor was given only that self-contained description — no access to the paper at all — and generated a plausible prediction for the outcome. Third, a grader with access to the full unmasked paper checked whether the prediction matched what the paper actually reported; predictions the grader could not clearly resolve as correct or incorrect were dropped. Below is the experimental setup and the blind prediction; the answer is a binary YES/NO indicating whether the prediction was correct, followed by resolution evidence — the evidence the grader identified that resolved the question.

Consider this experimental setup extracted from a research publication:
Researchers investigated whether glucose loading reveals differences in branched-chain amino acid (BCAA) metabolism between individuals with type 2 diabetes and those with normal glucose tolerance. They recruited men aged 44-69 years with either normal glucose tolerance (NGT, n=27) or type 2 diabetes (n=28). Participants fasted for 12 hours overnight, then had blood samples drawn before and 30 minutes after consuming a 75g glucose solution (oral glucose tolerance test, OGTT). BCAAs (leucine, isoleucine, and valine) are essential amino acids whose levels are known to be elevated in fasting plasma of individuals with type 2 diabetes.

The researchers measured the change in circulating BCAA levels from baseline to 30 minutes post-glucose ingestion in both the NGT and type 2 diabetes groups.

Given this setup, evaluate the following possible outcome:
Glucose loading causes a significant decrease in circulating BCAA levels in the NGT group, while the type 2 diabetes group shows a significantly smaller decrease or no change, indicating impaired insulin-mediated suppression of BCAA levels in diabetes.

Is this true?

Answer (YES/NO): YES